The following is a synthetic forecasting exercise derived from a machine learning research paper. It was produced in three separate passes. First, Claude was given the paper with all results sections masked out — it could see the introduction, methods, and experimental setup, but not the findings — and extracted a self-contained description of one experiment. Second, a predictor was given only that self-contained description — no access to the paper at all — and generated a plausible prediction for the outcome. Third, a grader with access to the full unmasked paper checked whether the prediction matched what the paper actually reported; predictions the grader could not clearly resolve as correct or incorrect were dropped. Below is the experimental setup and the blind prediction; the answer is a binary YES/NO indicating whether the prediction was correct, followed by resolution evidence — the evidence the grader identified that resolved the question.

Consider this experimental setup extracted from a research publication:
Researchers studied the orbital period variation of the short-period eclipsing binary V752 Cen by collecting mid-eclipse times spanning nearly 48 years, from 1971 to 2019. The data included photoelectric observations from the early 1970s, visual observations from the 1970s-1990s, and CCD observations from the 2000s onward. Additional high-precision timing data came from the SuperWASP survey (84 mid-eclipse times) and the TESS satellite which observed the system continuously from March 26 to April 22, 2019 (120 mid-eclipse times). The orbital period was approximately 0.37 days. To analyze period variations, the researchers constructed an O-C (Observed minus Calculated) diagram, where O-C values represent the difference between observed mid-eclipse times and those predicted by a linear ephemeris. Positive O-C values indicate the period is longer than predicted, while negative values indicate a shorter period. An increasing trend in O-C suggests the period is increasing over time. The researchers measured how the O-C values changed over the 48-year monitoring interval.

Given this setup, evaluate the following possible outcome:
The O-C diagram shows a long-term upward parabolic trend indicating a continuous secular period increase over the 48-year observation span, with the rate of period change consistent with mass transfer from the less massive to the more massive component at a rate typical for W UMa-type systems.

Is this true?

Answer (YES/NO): NO